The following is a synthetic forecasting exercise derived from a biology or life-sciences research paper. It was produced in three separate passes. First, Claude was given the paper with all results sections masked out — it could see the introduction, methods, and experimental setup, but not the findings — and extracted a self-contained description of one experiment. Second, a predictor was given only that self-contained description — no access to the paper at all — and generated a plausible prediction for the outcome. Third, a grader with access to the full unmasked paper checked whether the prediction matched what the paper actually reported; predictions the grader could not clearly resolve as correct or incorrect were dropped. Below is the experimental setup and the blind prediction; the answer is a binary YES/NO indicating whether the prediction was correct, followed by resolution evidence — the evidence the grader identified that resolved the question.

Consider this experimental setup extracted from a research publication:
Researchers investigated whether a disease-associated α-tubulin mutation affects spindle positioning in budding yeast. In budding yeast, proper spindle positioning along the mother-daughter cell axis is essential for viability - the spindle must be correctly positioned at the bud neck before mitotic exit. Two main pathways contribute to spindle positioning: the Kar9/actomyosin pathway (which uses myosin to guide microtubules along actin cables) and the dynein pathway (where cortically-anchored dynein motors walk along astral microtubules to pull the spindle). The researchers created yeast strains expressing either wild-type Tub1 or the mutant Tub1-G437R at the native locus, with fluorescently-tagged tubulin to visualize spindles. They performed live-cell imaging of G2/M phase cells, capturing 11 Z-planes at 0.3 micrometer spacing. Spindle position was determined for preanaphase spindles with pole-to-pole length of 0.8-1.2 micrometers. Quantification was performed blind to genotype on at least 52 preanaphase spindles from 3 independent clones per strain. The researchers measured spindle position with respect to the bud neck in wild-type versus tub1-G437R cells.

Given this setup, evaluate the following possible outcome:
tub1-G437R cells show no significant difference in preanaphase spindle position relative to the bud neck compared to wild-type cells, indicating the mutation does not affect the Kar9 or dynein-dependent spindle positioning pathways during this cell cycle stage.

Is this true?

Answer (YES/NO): NO